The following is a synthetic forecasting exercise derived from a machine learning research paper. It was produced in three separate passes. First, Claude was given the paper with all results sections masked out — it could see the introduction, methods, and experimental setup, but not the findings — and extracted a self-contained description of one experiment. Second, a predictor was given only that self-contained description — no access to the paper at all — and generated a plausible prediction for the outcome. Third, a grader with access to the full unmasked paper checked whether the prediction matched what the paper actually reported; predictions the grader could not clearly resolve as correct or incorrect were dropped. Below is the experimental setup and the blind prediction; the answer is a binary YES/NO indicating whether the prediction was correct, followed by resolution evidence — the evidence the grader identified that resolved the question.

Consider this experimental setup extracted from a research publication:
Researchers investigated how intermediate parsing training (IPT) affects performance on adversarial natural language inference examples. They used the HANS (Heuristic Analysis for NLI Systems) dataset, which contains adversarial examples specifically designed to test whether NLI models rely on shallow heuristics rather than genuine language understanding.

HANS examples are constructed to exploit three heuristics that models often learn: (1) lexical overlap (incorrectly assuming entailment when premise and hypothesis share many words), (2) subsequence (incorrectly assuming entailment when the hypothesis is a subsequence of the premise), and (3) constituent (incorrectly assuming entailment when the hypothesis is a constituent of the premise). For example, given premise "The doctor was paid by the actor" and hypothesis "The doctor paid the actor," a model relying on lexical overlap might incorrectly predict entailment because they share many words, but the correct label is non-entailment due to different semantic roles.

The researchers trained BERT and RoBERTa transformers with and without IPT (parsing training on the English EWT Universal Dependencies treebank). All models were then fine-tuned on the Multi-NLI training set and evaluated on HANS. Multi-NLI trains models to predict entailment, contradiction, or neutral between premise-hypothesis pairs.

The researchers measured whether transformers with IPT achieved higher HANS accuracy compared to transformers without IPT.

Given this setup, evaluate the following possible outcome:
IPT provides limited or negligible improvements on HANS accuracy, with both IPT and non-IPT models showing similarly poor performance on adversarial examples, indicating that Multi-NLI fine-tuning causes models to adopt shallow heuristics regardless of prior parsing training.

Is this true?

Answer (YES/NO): NO